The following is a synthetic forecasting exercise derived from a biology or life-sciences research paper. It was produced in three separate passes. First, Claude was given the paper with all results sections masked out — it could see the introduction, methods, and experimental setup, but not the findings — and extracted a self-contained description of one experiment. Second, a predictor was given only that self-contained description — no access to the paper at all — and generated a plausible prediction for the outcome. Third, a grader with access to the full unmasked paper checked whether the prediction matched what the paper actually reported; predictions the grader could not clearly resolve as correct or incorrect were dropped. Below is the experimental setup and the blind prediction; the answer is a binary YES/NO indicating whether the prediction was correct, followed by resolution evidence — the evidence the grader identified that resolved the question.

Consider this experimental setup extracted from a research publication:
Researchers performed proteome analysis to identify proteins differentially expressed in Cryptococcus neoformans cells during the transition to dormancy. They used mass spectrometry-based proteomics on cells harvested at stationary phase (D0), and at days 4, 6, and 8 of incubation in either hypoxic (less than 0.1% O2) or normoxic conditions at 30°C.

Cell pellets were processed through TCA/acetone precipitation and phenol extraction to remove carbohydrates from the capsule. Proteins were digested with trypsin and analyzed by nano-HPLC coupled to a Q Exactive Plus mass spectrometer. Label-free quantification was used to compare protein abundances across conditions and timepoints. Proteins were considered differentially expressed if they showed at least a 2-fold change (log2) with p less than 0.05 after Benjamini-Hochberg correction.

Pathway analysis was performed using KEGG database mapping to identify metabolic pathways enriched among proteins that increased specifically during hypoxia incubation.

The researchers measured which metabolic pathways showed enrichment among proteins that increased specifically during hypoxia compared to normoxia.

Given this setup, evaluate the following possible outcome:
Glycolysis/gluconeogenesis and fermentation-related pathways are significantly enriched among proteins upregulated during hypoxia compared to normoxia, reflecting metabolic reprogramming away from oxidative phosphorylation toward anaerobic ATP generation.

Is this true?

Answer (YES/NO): NO